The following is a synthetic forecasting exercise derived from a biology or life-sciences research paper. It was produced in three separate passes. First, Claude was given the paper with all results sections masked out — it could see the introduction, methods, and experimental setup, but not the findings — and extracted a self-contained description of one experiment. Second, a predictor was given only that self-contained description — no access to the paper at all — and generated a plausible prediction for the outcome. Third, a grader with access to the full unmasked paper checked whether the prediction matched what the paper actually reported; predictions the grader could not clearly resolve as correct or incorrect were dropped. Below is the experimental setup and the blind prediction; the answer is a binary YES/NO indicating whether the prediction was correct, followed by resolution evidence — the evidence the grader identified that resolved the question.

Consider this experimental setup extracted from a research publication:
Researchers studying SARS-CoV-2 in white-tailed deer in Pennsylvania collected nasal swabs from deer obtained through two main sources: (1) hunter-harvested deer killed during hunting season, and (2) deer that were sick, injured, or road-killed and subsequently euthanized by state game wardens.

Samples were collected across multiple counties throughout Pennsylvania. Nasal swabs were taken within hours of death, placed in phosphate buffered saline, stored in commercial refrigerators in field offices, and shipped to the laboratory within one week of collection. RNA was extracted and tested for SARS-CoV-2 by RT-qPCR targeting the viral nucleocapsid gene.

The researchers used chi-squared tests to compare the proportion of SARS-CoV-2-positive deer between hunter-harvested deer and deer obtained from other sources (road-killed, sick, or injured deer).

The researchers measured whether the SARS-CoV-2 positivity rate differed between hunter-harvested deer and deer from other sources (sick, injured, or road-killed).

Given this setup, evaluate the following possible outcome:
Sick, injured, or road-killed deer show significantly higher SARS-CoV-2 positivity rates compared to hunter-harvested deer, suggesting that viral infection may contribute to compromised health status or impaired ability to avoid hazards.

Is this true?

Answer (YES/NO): NO